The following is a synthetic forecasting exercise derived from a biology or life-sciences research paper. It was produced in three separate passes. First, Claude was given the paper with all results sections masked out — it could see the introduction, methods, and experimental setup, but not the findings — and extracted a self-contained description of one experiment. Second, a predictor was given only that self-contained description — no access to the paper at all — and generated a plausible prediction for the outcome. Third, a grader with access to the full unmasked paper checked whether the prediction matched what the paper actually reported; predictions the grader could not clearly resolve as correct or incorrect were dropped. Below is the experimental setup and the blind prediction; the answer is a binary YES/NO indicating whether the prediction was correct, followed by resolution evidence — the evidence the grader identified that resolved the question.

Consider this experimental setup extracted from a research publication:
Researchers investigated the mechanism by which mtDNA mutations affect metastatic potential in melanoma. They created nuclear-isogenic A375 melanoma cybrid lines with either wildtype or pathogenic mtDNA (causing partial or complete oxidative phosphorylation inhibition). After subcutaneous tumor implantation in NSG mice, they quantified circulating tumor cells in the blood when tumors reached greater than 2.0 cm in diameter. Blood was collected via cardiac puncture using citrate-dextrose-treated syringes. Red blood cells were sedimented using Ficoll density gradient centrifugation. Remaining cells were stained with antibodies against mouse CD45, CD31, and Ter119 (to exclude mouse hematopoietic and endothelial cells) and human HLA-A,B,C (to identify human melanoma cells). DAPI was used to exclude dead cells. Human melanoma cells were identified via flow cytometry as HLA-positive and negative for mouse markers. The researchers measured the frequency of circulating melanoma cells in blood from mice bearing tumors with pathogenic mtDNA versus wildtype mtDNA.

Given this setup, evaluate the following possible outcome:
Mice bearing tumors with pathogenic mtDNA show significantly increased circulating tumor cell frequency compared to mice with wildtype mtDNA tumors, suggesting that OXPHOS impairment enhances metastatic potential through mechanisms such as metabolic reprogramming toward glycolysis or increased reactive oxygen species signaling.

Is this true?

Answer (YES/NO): NO